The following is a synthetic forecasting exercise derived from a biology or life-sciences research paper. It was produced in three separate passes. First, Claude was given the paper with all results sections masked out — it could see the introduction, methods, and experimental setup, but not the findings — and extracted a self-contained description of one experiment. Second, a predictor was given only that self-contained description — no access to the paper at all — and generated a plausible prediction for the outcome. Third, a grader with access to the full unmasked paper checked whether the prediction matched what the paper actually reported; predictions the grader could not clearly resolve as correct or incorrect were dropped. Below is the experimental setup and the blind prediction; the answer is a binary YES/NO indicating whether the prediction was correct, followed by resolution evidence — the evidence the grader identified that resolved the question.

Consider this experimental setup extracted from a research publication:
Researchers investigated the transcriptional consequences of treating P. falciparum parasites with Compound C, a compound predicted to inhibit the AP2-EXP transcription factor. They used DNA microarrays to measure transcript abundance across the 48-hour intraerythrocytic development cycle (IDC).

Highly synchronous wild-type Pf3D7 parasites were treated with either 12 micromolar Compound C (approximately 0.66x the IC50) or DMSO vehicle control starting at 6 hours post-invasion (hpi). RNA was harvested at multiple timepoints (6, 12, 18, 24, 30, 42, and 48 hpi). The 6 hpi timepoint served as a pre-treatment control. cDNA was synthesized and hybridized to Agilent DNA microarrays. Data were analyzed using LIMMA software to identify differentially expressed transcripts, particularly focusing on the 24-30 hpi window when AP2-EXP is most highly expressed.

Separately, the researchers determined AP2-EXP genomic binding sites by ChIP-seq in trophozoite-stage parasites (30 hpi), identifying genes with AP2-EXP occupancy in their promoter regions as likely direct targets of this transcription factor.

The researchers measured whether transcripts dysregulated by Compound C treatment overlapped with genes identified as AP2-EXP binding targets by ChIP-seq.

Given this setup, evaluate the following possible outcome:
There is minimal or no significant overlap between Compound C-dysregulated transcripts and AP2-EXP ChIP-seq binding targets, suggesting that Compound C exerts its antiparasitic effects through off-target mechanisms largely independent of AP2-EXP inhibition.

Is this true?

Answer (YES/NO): NO